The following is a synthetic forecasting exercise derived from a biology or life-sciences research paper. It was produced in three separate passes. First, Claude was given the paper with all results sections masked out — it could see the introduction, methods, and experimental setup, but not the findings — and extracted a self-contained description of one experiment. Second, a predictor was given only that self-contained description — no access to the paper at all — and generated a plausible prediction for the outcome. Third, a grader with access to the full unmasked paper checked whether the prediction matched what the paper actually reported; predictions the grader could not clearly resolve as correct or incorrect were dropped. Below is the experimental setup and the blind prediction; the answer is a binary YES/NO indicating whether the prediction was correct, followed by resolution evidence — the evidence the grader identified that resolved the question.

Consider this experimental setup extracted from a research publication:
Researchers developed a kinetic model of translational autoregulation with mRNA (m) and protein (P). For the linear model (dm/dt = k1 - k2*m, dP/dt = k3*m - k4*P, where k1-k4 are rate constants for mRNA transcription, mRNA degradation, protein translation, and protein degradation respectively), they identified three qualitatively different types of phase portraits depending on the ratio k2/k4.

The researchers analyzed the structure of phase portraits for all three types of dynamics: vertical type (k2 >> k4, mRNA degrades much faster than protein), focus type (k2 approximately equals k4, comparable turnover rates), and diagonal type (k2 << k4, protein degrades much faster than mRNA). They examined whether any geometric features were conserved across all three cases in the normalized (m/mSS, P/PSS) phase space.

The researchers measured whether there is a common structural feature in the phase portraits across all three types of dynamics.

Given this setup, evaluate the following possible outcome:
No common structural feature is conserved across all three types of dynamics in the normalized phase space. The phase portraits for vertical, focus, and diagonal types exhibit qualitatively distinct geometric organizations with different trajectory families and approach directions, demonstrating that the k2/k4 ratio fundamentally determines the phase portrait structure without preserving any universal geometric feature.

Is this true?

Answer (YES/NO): NO